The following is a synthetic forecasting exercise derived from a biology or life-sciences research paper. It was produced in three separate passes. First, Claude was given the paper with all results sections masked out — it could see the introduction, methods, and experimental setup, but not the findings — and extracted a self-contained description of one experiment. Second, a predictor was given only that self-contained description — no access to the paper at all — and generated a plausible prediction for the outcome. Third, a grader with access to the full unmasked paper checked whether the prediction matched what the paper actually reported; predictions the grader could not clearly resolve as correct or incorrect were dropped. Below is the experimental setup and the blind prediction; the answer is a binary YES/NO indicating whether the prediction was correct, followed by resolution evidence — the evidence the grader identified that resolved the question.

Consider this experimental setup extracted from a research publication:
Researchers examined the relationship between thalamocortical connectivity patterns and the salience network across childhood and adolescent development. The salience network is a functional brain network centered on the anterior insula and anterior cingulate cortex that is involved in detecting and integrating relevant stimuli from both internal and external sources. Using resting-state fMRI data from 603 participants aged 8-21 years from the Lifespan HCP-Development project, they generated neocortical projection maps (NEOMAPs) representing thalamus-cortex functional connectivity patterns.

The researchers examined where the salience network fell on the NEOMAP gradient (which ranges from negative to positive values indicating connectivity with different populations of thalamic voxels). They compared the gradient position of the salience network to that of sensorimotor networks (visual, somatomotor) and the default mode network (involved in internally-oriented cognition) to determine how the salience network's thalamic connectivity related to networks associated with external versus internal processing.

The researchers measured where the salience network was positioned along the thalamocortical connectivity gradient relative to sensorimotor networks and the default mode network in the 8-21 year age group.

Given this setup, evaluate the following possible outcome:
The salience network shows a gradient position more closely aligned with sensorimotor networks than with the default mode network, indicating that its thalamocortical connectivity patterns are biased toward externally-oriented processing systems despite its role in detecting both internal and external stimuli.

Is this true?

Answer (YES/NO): NO